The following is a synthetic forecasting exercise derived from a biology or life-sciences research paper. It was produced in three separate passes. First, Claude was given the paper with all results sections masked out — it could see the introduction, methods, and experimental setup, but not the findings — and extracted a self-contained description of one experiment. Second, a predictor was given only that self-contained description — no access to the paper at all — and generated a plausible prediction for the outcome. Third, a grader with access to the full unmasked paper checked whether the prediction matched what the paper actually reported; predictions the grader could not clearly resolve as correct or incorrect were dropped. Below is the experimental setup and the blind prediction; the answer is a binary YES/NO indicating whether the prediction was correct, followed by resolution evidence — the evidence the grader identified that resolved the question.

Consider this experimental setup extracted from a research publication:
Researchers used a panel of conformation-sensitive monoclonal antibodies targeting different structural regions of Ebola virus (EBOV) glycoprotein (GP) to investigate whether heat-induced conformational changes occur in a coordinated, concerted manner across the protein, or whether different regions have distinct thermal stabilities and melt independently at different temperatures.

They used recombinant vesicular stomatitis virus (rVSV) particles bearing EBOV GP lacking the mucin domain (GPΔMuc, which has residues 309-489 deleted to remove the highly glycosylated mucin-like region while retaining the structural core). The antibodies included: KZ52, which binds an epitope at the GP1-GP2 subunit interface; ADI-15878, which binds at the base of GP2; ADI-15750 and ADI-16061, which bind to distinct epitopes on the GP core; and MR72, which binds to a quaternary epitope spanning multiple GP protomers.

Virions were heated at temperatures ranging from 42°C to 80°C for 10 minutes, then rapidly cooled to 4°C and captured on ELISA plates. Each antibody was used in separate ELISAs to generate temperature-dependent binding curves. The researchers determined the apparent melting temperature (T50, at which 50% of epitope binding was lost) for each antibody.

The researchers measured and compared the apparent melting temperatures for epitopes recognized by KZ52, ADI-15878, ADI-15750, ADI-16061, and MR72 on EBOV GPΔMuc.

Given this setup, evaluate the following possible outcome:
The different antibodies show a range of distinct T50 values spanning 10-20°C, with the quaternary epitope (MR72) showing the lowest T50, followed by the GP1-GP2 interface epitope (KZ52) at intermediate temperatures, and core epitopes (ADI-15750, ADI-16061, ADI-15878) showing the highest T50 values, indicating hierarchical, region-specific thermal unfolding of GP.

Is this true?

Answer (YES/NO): NO